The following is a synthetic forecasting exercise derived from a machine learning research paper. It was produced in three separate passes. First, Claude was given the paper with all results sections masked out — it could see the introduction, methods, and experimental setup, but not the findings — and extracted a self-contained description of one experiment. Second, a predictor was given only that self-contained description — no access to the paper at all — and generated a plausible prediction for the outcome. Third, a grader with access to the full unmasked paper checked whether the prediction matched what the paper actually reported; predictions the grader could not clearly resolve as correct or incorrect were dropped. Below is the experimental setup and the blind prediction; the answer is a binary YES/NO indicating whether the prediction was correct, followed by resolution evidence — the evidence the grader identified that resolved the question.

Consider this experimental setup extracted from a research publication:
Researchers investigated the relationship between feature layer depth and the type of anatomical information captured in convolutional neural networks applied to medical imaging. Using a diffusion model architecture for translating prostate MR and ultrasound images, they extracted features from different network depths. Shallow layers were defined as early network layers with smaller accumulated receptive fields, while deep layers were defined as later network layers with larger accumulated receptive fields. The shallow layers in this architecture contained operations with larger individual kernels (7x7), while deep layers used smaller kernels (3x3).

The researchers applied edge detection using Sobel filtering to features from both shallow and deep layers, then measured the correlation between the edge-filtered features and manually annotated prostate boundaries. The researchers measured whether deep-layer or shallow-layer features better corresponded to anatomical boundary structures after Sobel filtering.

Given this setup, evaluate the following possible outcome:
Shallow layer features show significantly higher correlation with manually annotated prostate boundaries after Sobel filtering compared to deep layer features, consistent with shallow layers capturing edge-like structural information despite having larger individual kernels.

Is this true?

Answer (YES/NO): NO